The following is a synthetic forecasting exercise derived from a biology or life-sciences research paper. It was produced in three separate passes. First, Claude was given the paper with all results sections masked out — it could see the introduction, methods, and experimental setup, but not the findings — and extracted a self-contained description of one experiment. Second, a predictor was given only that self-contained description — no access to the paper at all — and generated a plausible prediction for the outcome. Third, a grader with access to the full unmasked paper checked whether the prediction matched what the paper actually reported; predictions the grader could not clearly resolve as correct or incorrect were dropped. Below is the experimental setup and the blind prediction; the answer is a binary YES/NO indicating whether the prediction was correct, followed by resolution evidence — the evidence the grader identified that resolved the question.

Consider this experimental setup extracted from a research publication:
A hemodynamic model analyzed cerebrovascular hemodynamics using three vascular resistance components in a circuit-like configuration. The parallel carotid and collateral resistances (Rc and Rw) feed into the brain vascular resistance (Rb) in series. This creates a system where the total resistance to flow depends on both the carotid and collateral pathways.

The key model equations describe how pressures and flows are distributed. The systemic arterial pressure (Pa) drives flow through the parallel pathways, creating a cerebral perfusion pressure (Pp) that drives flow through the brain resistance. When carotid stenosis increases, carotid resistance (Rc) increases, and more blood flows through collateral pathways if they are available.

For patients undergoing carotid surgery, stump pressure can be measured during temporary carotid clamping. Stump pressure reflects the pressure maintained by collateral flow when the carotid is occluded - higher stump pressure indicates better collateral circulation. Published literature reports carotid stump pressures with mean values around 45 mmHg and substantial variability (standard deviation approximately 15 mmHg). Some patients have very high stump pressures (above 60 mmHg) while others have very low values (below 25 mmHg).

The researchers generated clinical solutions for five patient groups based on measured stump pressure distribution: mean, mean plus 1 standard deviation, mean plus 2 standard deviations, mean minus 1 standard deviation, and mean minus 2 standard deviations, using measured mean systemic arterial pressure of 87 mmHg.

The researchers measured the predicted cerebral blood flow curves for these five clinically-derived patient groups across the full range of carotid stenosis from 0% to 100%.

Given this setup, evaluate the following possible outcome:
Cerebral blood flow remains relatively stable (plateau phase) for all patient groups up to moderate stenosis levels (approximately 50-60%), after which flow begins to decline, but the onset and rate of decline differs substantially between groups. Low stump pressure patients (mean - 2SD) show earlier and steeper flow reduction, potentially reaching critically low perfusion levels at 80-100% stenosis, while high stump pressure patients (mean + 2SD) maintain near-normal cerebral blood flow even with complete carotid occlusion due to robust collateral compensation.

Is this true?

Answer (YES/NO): NO